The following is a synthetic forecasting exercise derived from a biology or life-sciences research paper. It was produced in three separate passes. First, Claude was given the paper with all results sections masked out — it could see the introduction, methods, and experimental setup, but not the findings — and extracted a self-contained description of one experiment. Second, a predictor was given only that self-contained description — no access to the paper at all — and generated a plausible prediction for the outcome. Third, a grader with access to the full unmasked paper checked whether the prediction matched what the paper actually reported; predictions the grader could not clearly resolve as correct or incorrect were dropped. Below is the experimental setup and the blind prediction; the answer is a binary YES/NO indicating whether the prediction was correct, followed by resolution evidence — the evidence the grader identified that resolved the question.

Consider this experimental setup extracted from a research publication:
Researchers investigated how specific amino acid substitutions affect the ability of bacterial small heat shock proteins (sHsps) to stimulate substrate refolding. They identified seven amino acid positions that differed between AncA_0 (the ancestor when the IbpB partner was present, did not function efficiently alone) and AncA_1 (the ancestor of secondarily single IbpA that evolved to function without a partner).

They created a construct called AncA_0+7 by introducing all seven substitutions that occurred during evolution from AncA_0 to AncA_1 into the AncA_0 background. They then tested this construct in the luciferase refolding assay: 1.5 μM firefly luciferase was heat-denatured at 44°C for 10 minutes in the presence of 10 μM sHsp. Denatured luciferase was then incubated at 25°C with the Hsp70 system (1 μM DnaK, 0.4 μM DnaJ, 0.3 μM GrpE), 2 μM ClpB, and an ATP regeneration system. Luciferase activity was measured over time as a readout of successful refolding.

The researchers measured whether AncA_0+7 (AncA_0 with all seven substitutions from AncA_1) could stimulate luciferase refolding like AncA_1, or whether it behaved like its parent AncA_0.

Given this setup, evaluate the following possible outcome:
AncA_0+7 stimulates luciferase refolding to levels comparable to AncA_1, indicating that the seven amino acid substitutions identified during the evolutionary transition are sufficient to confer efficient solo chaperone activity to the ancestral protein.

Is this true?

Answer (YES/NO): YES